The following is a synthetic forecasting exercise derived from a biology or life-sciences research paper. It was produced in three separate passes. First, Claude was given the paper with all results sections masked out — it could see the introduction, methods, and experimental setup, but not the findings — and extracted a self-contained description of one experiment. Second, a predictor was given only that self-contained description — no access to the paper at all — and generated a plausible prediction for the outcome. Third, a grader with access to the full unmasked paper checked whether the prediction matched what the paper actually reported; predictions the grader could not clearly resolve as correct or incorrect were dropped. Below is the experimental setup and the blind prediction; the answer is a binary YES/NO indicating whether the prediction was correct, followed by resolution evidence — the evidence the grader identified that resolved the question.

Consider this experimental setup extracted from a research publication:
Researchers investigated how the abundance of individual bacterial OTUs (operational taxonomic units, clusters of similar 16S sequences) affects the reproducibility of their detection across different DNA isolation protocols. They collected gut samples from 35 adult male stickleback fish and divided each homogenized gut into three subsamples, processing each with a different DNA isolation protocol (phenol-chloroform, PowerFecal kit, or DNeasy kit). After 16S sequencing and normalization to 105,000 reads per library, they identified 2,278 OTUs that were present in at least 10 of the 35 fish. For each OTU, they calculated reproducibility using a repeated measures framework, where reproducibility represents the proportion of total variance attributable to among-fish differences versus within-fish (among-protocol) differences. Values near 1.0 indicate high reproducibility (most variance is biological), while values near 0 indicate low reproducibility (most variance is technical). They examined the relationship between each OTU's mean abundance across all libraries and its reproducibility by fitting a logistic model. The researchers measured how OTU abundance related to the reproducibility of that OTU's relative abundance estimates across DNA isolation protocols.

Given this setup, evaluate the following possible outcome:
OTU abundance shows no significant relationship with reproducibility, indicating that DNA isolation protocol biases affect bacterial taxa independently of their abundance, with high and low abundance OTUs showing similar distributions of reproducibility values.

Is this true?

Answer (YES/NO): NO